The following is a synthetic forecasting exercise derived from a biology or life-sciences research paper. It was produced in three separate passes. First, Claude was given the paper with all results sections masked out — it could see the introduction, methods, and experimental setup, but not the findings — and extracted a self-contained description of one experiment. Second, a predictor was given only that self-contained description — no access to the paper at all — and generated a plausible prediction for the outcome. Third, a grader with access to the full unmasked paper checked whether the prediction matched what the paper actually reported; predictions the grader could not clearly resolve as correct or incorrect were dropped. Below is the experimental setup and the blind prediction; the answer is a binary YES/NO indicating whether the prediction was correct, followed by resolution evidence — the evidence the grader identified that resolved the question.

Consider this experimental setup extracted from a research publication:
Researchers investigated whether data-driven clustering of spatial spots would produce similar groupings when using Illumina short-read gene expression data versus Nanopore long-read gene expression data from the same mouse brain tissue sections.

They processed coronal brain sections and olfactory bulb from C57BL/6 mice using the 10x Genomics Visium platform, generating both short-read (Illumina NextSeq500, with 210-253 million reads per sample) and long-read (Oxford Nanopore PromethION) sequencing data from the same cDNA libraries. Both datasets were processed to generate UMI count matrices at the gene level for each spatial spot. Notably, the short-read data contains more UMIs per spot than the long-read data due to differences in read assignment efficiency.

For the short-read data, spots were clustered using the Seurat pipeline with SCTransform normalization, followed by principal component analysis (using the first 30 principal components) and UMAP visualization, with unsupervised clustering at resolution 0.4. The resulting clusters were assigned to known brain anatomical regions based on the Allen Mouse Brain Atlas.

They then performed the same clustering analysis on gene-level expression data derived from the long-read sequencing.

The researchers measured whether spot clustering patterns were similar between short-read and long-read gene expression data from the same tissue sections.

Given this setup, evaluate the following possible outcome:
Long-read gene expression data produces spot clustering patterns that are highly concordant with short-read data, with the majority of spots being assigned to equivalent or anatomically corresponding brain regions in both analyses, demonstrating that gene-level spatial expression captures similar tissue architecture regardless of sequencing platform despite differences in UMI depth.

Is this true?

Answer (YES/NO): YES